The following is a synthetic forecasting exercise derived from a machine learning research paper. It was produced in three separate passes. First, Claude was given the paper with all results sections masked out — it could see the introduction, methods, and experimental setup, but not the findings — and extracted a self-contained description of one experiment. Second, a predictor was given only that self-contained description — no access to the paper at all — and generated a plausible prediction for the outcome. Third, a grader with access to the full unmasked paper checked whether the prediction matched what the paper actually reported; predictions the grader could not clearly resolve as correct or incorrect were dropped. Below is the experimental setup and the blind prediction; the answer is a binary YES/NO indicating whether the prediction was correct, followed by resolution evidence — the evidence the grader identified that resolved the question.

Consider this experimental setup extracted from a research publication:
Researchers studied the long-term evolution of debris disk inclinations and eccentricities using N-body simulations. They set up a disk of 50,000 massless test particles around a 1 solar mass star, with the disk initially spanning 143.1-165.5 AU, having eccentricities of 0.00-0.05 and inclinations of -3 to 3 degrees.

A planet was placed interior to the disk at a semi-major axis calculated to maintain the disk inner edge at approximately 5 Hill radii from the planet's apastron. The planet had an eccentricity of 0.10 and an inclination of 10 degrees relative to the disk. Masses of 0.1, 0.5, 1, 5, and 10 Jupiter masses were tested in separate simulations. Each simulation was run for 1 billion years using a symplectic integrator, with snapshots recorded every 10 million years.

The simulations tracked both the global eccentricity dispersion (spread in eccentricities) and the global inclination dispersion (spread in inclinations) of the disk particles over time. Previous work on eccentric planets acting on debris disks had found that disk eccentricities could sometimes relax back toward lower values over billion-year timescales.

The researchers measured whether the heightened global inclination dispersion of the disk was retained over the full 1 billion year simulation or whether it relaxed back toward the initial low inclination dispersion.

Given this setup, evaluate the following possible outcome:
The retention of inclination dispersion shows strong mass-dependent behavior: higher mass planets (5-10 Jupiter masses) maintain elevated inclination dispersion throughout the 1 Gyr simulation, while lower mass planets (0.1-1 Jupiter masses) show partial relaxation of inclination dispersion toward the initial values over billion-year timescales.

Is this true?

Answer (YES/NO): NO